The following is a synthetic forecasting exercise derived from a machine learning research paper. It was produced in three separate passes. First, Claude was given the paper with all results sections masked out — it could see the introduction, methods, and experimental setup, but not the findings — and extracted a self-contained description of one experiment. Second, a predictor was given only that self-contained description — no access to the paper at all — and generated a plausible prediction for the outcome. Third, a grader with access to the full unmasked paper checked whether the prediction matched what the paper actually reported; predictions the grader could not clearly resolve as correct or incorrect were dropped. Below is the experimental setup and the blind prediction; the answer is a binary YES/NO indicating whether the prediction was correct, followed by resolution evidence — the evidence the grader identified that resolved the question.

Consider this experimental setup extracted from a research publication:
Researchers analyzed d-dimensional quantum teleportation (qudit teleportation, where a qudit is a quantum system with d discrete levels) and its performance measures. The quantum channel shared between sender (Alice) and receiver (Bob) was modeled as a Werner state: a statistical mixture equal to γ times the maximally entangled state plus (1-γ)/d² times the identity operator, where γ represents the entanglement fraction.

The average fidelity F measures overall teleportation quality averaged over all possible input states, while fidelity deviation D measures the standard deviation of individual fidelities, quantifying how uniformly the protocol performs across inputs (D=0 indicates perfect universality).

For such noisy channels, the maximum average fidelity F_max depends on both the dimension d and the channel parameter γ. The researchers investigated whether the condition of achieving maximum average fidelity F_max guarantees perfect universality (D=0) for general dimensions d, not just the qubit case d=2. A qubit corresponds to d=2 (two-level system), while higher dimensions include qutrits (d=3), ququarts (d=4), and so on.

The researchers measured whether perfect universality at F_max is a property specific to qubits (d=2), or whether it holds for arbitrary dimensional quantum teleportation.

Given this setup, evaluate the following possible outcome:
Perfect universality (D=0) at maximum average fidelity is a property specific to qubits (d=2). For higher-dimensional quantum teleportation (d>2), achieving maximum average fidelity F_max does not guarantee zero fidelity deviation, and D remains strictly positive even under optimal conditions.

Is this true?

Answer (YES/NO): NO